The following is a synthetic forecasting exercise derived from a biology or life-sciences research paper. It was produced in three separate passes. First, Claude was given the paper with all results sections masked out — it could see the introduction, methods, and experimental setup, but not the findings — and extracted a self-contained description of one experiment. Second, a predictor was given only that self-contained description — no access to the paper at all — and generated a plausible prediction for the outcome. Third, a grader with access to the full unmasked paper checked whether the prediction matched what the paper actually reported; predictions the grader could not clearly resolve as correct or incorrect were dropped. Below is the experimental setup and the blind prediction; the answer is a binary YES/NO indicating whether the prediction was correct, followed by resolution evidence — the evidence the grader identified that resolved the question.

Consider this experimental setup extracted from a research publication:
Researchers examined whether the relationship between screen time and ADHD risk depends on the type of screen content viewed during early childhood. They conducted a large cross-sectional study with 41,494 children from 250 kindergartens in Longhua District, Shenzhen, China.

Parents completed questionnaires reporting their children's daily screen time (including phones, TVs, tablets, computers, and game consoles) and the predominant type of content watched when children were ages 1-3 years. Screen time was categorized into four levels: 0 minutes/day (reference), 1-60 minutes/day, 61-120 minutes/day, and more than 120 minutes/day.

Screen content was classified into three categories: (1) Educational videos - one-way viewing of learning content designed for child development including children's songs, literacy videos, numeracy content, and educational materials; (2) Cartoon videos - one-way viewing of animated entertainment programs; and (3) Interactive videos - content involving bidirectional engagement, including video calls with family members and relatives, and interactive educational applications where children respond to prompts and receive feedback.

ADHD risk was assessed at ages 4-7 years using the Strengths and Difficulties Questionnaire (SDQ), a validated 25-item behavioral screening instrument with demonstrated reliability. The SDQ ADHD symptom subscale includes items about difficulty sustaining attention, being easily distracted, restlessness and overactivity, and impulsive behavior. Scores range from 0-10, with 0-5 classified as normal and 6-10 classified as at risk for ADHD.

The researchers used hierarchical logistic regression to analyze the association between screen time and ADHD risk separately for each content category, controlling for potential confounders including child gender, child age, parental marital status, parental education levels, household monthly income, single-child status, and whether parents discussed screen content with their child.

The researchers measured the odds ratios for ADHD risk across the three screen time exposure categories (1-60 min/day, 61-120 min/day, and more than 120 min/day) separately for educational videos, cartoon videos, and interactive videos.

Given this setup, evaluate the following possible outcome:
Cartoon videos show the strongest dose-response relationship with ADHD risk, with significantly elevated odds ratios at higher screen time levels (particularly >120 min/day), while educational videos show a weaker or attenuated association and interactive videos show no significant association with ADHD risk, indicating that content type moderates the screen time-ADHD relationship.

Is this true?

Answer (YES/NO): NO